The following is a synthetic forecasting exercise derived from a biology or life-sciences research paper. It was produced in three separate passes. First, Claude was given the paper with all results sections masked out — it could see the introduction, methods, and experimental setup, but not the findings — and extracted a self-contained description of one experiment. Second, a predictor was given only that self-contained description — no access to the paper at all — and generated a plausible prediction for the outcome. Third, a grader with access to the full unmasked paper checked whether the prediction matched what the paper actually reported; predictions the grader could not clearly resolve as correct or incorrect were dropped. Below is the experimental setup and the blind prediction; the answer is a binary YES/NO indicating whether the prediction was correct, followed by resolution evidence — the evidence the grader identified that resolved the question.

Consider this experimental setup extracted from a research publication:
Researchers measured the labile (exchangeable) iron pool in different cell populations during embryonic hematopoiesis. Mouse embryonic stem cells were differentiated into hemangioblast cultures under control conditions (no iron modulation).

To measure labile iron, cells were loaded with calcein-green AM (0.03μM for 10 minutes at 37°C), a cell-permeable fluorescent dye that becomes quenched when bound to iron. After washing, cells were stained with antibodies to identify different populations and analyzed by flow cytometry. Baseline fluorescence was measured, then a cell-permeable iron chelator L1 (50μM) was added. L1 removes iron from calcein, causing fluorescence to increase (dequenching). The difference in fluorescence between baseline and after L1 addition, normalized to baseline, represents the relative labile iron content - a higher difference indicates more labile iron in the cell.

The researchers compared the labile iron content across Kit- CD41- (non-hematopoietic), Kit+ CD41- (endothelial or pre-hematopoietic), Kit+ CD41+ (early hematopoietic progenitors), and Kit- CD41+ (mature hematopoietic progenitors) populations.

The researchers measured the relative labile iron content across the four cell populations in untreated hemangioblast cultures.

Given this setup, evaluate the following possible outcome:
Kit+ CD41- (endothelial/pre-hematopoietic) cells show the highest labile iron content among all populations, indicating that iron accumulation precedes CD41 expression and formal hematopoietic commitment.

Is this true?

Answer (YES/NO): NO